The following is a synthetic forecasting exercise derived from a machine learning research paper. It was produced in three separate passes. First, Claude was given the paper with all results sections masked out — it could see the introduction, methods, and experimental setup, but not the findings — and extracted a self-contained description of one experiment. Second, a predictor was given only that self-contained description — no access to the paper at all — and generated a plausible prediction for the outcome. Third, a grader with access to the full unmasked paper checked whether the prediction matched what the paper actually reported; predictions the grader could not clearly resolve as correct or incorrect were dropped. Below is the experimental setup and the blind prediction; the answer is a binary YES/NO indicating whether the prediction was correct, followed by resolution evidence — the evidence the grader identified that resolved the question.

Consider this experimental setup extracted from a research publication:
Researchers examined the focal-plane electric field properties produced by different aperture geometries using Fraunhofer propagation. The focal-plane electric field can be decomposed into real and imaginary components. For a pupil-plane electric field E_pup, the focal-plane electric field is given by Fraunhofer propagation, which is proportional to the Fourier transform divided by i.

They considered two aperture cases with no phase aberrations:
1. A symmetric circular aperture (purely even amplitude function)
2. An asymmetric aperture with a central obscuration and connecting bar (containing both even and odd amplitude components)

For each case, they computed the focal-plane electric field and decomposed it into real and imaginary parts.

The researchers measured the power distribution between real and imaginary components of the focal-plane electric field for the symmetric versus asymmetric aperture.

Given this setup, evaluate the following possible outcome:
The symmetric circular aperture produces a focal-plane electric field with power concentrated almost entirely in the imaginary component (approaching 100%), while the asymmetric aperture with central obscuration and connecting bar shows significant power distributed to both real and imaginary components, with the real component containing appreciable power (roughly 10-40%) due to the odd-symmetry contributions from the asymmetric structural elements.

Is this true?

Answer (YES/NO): NO